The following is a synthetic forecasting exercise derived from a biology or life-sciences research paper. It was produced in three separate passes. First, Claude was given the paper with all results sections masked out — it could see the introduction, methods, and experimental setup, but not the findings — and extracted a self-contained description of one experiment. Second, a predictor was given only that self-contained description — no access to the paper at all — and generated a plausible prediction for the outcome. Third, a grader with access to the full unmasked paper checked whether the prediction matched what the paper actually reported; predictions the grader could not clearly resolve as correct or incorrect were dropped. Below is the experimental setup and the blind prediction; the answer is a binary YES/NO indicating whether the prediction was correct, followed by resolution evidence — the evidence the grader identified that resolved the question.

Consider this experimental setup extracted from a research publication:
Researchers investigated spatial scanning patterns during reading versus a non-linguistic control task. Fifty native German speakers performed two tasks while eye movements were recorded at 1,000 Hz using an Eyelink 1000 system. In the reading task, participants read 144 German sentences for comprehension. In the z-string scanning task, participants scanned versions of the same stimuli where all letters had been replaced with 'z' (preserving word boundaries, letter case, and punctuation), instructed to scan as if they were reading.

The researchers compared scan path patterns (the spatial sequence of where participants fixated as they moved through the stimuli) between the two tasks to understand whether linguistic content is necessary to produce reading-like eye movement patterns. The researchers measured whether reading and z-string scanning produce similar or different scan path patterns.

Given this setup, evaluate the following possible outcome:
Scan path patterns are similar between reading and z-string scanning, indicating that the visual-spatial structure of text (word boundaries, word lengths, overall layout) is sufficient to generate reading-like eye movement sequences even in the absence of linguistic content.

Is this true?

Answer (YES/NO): YES